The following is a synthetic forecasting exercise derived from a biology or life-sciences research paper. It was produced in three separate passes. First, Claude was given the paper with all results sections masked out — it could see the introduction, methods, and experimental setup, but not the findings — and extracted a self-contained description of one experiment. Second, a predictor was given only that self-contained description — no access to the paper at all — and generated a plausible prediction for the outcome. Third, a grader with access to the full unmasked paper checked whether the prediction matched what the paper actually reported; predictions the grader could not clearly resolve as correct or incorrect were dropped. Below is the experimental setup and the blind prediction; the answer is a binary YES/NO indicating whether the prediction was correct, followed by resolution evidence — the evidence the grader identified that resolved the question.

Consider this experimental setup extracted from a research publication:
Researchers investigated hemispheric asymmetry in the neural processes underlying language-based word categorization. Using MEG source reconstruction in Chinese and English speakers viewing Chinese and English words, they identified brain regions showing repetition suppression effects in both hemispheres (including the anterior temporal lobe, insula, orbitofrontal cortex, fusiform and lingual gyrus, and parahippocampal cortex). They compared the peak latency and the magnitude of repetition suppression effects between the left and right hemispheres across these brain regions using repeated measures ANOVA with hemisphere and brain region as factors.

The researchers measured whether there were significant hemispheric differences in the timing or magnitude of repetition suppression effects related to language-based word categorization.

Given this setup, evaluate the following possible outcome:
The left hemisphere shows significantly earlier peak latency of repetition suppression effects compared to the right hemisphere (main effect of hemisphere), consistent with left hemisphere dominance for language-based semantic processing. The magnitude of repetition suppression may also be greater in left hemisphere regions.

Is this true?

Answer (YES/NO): NO